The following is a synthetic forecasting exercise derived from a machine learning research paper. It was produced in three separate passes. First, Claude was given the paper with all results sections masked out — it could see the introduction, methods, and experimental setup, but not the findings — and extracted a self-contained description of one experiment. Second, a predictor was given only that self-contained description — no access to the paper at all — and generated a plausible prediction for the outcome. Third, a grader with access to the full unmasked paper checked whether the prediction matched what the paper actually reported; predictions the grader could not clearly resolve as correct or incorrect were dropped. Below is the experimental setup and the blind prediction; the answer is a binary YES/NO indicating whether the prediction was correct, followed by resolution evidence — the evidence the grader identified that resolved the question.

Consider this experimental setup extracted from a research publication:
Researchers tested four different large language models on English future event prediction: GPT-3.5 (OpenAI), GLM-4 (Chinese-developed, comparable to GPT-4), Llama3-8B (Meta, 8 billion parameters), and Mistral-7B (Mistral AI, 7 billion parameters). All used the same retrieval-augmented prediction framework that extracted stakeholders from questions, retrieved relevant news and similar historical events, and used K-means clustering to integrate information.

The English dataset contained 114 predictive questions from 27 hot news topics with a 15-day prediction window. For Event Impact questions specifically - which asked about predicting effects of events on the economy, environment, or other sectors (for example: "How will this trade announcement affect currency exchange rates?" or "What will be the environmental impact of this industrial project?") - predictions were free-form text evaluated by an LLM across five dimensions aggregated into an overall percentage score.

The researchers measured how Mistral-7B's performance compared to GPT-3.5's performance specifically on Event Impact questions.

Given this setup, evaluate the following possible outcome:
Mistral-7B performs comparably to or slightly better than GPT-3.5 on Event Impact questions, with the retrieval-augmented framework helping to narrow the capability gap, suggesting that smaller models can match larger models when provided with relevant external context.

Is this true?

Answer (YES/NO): NO